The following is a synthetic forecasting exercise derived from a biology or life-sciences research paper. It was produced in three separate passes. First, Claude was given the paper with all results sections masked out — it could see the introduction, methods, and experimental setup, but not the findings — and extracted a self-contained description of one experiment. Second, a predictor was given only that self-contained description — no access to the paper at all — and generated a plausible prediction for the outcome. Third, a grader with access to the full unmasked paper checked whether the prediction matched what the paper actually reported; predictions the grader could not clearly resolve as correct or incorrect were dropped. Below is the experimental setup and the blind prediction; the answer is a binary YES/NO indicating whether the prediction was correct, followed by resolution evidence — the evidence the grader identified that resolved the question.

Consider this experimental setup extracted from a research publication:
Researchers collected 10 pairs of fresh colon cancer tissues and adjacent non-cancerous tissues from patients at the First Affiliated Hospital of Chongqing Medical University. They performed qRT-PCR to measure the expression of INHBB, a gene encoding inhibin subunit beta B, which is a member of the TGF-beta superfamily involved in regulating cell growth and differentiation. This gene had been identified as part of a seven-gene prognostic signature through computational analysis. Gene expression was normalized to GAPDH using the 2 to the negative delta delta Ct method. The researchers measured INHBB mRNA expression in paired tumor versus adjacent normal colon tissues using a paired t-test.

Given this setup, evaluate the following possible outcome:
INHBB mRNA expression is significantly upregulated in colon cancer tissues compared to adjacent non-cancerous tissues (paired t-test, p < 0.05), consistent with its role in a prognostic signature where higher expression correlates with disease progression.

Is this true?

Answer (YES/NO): YES